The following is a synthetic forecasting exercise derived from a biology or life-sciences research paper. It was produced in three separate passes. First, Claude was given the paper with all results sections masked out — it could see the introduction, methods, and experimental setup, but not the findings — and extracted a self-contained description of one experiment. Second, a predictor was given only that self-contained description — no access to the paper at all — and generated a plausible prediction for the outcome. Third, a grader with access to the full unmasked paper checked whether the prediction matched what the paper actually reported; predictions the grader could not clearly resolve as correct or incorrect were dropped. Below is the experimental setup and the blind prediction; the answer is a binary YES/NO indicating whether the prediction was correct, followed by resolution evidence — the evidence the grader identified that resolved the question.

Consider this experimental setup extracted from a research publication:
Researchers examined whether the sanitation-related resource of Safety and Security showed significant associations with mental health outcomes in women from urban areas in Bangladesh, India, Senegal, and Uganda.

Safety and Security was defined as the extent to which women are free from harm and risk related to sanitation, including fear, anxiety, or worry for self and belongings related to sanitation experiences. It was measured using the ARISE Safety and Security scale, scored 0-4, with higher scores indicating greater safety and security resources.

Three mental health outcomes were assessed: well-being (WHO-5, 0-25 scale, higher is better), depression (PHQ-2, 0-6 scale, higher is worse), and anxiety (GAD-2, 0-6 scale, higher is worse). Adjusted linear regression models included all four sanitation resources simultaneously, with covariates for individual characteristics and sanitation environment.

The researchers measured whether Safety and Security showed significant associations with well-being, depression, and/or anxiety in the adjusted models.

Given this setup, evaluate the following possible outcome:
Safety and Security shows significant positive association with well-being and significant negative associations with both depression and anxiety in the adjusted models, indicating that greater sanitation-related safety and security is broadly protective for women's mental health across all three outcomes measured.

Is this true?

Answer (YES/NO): NO